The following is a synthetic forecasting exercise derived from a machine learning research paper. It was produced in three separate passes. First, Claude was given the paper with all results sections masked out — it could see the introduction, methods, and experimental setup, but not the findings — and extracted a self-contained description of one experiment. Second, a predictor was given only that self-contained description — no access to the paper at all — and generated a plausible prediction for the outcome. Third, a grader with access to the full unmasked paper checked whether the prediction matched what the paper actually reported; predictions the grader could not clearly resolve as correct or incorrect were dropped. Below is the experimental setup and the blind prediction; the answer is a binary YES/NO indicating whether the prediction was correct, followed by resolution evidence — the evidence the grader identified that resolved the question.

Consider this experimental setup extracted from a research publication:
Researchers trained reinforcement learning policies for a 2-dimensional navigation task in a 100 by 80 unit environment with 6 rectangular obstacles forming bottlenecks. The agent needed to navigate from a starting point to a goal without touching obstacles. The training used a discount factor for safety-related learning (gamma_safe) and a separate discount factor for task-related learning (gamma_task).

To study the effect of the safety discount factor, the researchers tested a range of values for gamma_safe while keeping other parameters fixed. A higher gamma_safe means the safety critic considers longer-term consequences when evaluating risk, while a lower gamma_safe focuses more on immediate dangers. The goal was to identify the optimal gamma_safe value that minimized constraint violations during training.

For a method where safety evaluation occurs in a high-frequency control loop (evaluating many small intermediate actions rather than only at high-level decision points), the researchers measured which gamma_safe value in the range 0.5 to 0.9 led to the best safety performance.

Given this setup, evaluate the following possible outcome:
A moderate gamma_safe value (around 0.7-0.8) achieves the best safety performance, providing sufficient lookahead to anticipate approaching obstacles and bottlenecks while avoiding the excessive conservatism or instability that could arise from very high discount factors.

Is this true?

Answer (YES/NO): NO